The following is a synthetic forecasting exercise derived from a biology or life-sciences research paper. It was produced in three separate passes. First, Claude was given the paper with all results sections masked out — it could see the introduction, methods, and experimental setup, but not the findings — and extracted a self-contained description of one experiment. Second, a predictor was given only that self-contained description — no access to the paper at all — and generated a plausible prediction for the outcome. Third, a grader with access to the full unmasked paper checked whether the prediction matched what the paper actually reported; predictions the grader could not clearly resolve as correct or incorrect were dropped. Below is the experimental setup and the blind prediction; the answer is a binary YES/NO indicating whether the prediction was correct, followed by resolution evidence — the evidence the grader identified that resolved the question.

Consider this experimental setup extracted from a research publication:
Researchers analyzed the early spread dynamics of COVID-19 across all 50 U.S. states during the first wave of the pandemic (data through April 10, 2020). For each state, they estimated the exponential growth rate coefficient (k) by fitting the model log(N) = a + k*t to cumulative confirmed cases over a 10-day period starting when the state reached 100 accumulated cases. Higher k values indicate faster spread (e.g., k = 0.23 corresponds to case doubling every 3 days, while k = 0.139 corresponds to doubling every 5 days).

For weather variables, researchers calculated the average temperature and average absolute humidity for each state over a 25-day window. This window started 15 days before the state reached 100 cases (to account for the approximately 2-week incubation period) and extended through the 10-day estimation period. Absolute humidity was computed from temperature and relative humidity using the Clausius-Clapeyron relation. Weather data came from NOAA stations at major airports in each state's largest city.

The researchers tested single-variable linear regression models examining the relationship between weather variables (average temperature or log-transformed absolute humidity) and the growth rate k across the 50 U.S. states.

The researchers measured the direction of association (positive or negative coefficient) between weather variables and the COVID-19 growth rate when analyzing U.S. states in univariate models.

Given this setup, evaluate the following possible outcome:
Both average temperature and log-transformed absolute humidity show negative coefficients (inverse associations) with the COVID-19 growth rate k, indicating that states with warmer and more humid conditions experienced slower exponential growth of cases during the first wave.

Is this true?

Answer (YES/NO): NO